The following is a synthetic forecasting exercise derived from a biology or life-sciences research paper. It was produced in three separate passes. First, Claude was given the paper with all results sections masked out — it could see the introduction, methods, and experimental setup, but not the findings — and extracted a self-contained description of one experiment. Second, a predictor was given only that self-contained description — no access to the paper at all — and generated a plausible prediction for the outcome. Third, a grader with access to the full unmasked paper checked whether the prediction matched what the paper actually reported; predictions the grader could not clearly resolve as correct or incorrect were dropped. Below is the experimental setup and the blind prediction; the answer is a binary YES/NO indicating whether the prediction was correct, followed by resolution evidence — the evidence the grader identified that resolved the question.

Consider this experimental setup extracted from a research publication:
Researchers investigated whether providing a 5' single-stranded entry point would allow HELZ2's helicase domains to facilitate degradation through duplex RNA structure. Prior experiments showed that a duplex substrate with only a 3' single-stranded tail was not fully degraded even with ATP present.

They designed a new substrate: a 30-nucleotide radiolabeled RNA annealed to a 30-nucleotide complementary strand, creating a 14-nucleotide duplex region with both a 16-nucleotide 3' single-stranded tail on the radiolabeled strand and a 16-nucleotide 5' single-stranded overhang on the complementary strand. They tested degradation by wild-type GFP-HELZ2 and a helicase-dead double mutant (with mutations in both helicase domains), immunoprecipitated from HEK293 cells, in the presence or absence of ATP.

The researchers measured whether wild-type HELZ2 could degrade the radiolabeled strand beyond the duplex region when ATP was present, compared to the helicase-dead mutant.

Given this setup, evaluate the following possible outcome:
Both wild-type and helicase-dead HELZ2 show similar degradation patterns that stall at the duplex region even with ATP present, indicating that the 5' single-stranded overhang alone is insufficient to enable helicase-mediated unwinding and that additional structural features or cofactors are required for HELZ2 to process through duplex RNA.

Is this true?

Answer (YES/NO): NO